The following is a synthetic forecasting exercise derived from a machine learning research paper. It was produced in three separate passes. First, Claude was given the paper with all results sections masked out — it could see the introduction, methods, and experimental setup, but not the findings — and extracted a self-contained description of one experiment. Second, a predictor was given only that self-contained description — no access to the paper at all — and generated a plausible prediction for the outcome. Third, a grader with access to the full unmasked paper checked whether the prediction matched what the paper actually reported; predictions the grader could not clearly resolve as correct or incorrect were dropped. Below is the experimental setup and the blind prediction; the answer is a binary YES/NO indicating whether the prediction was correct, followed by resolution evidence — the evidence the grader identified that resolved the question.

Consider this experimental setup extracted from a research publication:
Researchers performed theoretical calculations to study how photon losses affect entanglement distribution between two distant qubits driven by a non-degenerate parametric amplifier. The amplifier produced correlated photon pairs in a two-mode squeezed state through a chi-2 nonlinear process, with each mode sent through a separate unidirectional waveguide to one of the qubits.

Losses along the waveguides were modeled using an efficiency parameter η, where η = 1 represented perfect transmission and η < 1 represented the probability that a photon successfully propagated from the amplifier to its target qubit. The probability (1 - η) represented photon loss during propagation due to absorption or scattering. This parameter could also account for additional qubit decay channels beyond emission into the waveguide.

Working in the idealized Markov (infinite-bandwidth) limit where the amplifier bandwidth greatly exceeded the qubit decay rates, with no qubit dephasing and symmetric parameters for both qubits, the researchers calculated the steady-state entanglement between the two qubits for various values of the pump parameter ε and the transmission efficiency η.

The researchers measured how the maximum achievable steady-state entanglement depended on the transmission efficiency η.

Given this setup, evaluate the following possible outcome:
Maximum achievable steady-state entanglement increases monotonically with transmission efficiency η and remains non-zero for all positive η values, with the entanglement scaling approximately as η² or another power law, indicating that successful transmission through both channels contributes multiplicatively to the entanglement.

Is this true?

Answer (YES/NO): NO